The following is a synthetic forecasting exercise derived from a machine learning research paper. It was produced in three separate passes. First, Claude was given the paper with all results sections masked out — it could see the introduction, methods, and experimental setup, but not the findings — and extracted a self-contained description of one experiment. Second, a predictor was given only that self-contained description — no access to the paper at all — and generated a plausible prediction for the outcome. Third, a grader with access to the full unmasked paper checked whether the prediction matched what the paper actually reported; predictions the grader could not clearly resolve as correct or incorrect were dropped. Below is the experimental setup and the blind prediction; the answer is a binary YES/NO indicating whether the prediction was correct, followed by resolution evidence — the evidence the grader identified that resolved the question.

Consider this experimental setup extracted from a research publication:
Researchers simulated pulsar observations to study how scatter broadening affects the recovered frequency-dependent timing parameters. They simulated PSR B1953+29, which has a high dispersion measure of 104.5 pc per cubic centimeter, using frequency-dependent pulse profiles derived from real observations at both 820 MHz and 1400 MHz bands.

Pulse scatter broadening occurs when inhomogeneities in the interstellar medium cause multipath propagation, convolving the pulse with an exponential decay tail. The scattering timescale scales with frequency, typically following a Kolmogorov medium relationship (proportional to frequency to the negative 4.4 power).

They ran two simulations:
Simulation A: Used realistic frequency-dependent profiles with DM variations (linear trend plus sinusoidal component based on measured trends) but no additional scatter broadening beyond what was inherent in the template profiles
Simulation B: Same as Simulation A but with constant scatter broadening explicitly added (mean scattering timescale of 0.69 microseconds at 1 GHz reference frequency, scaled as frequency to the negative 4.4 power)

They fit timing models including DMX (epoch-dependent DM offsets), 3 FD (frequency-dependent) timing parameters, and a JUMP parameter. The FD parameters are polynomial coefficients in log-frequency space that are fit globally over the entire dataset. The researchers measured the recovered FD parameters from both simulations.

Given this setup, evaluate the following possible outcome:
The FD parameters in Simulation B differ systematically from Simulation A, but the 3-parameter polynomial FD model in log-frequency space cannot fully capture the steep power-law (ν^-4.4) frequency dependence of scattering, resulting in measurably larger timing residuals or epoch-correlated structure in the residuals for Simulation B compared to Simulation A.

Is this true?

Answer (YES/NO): NO